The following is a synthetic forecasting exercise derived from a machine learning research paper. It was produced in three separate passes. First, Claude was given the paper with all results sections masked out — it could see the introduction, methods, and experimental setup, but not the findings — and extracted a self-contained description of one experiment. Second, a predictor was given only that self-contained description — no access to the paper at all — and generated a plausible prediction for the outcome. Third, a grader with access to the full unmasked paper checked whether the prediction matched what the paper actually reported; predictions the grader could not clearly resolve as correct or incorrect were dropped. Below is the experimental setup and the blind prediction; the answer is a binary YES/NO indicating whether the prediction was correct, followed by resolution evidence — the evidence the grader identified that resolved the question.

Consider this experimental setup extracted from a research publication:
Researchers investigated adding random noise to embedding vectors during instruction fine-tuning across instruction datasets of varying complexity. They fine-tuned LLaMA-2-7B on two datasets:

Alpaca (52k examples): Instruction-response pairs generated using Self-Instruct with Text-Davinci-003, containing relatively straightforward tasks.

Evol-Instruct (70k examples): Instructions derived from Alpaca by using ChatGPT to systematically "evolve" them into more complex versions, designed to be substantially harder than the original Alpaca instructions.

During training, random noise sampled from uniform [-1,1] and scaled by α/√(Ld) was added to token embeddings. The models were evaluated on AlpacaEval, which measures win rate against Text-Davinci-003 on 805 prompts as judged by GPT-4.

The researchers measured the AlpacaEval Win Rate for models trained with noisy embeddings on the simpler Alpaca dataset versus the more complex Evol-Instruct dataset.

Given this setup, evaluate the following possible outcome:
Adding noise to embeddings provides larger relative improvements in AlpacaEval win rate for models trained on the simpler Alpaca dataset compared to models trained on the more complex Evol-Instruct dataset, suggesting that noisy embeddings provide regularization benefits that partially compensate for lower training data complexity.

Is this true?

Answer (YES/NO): YES